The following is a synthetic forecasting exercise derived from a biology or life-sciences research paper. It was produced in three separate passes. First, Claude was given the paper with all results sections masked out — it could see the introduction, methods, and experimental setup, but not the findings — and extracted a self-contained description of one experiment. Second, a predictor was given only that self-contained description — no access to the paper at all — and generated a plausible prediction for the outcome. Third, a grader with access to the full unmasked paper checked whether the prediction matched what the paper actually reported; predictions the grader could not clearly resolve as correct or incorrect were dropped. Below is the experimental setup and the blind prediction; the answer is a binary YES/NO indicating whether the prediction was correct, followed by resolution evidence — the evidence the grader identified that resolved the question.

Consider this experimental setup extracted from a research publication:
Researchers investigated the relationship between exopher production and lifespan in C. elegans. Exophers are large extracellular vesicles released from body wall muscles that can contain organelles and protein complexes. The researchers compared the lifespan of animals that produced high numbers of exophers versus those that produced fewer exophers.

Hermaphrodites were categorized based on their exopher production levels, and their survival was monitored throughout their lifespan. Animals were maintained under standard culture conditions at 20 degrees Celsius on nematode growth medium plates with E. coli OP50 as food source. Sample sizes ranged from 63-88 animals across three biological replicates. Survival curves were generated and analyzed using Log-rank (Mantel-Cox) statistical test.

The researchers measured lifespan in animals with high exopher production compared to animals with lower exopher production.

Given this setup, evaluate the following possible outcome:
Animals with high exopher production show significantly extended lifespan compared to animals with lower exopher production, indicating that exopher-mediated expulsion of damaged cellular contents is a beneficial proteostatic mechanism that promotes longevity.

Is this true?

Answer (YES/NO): NO